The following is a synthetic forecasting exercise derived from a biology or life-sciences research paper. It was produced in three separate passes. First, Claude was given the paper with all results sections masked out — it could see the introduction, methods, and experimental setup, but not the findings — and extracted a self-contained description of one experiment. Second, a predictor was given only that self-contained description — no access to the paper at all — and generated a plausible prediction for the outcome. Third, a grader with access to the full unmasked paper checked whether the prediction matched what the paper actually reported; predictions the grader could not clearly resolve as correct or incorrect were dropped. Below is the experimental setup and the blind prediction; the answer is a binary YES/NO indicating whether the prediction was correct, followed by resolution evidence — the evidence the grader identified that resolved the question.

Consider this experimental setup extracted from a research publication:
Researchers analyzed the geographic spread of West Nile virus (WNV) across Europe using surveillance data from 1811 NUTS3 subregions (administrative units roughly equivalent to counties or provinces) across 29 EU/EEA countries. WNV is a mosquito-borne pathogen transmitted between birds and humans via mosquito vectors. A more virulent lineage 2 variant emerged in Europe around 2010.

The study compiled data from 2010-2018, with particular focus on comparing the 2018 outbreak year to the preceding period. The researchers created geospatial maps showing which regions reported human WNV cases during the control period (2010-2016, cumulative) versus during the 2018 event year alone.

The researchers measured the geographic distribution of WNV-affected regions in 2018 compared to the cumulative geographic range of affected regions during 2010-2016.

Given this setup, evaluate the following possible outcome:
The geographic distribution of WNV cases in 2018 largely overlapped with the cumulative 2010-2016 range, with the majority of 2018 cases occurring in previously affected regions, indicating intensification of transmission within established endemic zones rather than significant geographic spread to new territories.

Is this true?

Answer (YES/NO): NO